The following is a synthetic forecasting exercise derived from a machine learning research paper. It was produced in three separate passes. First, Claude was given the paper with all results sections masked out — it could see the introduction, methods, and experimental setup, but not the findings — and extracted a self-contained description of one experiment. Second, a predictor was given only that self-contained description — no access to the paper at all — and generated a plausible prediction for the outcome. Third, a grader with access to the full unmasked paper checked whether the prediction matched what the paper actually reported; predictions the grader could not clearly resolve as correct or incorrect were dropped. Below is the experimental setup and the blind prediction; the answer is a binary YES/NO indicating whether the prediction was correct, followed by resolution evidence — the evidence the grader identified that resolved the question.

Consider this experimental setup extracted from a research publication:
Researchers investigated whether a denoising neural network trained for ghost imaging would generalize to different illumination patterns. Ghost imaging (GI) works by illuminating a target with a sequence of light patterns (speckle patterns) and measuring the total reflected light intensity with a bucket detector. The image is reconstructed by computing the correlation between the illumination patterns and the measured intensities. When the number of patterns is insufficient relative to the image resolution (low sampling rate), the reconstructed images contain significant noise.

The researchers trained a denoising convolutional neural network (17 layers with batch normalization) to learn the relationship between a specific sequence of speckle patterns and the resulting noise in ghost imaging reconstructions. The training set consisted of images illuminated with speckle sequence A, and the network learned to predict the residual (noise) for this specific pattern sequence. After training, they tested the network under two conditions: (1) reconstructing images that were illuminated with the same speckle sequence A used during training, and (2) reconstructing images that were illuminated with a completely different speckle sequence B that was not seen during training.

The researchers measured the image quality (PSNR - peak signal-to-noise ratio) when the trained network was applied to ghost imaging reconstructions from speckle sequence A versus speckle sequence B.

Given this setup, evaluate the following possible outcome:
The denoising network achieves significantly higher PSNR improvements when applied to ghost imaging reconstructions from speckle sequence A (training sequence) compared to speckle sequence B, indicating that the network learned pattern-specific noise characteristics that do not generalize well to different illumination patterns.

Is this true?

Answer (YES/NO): YES